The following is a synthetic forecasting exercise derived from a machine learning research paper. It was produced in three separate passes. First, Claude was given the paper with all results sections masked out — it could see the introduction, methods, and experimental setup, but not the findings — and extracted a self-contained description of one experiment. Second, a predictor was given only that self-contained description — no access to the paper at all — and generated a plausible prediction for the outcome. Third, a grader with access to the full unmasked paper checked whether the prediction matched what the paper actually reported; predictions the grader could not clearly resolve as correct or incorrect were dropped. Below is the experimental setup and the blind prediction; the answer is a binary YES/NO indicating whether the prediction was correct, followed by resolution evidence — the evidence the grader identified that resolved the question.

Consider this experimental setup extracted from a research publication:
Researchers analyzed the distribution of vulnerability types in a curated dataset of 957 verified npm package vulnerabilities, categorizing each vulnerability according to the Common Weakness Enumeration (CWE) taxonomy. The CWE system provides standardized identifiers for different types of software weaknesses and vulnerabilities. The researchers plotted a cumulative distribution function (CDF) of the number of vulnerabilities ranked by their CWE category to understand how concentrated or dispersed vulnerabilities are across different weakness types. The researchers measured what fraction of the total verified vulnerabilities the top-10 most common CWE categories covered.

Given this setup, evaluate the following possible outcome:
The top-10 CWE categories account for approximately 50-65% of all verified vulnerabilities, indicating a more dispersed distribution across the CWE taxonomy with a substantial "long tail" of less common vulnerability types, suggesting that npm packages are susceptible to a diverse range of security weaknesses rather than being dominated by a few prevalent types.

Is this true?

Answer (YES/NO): NO